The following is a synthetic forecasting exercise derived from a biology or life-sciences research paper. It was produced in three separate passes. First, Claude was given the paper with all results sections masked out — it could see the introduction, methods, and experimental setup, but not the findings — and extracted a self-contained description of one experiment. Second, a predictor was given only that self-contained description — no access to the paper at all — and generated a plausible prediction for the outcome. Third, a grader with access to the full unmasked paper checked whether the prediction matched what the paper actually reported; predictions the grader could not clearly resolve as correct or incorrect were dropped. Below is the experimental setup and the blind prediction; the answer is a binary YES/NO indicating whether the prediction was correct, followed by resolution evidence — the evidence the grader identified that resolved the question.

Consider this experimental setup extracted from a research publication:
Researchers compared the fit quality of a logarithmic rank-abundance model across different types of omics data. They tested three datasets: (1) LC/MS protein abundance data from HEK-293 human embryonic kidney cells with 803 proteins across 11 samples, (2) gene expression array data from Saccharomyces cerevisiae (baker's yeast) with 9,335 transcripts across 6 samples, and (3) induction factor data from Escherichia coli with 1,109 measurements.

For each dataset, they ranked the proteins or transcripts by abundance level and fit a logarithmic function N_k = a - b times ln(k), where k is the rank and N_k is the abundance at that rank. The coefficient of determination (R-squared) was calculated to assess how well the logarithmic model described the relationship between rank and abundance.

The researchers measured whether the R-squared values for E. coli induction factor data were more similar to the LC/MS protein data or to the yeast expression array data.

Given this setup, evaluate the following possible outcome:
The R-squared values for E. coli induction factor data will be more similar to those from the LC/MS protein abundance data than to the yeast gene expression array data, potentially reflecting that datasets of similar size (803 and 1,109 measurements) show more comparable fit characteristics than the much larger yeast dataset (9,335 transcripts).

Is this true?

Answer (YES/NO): YES